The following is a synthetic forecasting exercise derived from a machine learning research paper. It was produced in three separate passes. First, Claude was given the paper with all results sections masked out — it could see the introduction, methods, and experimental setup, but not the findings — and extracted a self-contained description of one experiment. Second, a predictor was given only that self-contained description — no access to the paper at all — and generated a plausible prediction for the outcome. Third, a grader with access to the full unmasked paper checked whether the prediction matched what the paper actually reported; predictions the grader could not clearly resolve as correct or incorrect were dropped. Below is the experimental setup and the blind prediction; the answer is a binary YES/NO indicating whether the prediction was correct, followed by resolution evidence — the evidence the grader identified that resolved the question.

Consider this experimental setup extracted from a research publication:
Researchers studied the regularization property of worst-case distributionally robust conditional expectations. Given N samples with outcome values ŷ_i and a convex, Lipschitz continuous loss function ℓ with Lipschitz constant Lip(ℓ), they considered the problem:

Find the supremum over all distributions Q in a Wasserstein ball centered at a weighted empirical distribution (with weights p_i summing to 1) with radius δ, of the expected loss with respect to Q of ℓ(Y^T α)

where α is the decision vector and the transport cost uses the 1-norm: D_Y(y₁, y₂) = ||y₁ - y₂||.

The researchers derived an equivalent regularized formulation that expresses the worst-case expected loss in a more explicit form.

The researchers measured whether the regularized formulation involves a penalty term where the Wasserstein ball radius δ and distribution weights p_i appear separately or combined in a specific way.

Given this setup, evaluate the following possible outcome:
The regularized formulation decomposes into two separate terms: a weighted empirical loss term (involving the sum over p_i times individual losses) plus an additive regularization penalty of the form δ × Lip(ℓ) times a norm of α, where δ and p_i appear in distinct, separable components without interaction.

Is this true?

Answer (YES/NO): YES